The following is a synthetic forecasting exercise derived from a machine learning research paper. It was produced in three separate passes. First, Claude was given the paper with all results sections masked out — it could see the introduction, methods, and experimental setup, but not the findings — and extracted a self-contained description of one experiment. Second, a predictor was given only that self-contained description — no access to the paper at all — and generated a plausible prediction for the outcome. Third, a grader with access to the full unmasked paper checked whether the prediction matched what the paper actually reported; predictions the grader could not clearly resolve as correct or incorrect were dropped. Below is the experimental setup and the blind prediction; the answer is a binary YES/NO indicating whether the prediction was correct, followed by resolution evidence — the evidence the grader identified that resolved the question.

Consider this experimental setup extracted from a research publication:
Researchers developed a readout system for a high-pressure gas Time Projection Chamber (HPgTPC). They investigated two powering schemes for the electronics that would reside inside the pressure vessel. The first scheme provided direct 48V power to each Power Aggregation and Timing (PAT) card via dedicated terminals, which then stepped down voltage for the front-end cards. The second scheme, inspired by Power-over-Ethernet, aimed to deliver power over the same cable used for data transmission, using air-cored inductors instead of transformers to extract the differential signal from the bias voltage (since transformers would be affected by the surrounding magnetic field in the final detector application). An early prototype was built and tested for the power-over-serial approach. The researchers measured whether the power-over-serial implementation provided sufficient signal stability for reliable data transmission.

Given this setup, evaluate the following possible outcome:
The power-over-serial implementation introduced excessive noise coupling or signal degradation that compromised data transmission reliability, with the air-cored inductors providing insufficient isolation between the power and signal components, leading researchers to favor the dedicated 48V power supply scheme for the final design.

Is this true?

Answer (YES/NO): YES